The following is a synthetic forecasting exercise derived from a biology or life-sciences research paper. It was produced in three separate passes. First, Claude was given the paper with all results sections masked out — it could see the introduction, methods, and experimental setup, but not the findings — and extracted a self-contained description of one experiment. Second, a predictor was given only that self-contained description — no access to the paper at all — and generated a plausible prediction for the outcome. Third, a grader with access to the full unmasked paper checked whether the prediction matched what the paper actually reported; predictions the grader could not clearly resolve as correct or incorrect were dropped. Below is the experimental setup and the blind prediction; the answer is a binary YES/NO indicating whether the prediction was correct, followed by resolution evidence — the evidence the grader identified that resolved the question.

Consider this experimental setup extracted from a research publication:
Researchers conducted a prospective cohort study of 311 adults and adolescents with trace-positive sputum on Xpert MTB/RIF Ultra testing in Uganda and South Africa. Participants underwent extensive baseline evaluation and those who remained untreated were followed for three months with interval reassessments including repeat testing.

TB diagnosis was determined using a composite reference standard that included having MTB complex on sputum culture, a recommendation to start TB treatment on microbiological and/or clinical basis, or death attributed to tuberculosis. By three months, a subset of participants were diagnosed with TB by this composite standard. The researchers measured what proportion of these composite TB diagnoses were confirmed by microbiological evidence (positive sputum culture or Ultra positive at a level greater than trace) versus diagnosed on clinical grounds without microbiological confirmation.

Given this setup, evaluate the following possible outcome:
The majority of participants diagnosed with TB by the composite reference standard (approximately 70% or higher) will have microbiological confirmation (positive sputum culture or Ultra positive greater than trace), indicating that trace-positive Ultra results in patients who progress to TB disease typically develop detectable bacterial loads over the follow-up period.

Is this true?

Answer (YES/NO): NO